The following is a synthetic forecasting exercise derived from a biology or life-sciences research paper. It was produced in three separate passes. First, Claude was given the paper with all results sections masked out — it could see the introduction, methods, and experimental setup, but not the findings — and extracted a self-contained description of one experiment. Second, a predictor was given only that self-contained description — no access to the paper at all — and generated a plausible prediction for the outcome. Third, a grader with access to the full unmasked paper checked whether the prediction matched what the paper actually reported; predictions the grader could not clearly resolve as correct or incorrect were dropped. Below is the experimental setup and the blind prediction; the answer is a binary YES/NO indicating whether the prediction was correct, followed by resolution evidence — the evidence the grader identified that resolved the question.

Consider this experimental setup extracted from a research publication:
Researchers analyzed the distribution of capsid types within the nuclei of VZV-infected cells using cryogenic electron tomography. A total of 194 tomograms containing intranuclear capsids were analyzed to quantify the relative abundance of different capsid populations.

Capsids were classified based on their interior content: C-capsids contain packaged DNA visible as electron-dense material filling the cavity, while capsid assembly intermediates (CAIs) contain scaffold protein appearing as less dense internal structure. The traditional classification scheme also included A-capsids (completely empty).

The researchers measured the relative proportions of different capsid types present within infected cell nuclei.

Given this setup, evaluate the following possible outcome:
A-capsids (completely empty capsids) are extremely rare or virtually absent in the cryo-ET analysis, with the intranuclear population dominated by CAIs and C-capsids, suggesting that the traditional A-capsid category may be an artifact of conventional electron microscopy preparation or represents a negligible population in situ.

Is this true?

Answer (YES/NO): YES